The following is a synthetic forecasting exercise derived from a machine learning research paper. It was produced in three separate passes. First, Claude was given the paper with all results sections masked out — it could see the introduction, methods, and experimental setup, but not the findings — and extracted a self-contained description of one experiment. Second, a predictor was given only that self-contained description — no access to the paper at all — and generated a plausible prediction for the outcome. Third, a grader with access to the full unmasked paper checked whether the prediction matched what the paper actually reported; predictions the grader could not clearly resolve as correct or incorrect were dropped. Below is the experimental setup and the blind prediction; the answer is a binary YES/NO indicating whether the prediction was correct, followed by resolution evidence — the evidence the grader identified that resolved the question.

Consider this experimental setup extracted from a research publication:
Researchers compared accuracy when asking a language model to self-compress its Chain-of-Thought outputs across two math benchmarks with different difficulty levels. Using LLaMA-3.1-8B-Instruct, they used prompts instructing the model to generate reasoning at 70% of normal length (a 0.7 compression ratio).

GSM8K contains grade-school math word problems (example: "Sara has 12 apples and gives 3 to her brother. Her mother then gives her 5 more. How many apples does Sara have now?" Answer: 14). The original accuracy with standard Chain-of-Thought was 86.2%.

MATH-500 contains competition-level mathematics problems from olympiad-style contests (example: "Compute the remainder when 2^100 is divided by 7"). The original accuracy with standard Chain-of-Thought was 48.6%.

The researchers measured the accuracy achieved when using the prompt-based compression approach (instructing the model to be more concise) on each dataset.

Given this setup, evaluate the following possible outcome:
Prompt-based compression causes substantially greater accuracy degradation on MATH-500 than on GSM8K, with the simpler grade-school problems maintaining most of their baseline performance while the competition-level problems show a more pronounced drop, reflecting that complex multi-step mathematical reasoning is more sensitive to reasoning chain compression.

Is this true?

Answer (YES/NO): NO